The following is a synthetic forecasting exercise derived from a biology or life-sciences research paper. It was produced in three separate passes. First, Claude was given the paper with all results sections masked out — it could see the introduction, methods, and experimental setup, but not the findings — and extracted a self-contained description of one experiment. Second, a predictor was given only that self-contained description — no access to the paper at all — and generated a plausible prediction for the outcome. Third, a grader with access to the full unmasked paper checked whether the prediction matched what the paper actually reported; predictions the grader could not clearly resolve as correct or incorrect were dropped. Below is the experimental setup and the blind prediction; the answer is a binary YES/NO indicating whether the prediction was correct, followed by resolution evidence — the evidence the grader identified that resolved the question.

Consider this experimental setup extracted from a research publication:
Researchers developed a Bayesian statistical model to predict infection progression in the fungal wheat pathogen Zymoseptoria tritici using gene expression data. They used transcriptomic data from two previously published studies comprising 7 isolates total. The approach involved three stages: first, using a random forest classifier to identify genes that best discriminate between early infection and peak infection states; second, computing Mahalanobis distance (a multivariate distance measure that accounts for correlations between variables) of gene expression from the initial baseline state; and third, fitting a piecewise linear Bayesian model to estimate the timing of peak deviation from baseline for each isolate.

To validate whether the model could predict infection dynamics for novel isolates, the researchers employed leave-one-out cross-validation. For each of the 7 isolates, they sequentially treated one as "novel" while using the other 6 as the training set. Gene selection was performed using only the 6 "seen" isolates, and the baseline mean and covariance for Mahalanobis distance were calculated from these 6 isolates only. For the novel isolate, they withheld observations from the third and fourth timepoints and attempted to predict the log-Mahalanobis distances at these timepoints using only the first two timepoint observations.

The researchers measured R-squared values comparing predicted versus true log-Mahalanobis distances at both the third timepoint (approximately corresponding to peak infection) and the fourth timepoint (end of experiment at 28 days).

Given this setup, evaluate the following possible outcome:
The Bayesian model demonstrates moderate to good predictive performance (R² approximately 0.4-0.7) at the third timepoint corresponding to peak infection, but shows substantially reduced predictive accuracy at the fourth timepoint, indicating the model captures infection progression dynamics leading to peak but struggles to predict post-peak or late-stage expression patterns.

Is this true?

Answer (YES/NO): NO